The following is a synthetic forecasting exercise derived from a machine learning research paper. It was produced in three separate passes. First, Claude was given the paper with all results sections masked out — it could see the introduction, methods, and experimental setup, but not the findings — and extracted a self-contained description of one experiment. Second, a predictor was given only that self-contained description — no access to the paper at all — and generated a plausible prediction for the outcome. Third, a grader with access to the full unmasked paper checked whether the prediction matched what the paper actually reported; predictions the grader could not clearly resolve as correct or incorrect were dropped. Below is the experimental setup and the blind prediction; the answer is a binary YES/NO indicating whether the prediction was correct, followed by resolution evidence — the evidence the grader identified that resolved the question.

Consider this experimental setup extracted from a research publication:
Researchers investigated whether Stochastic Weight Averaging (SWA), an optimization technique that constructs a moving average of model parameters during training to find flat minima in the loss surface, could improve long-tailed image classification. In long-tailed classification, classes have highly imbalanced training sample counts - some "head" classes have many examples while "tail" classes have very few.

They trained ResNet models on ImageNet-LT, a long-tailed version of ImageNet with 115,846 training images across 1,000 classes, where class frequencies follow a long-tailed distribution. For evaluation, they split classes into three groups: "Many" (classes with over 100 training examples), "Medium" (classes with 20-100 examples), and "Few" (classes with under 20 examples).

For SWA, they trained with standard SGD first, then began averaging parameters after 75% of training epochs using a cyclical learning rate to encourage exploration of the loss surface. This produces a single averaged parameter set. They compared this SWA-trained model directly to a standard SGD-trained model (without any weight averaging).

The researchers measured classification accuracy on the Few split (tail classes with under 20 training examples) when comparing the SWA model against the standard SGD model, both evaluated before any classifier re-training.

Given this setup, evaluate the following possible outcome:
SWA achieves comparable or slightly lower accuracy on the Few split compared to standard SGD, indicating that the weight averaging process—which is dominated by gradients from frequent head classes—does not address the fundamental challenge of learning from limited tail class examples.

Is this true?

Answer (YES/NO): YES